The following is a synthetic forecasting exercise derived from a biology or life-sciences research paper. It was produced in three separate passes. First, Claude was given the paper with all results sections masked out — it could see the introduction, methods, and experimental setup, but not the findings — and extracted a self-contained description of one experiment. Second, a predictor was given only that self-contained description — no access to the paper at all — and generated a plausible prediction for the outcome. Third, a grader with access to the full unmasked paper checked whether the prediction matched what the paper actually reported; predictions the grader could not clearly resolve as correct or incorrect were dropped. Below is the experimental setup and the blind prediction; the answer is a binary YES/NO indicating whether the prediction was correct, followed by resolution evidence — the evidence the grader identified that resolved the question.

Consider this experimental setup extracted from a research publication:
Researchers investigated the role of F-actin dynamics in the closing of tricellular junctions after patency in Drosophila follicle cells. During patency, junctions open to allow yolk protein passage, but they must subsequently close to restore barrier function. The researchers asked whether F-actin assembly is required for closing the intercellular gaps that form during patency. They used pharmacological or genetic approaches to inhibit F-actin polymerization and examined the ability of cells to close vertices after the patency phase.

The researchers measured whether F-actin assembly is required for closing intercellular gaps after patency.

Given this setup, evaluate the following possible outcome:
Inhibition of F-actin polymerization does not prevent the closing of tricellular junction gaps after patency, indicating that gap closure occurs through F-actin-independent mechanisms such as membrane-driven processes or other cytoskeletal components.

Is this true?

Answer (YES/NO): NO